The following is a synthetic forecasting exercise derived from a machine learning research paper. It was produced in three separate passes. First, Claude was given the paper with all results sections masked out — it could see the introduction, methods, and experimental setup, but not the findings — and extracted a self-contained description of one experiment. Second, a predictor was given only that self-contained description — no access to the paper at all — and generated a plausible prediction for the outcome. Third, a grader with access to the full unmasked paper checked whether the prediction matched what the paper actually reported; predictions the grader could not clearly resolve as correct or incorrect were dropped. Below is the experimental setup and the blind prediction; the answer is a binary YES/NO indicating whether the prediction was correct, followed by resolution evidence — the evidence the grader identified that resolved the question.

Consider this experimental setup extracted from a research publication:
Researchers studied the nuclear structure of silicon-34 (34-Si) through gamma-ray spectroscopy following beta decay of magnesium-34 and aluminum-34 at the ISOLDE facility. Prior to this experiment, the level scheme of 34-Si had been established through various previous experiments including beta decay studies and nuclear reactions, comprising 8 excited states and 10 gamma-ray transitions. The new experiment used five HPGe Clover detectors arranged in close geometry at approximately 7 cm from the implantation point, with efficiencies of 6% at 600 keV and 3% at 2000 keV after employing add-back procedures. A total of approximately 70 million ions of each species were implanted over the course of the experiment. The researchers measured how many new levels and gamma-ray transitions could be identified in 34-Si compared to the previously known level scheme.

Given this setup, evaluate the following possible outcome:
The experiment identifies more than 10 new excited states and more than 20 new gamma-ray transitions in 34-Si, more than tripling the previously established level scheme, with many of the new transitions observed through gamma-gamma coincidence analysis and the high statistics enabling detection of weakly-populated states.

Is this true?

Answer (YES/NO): NO